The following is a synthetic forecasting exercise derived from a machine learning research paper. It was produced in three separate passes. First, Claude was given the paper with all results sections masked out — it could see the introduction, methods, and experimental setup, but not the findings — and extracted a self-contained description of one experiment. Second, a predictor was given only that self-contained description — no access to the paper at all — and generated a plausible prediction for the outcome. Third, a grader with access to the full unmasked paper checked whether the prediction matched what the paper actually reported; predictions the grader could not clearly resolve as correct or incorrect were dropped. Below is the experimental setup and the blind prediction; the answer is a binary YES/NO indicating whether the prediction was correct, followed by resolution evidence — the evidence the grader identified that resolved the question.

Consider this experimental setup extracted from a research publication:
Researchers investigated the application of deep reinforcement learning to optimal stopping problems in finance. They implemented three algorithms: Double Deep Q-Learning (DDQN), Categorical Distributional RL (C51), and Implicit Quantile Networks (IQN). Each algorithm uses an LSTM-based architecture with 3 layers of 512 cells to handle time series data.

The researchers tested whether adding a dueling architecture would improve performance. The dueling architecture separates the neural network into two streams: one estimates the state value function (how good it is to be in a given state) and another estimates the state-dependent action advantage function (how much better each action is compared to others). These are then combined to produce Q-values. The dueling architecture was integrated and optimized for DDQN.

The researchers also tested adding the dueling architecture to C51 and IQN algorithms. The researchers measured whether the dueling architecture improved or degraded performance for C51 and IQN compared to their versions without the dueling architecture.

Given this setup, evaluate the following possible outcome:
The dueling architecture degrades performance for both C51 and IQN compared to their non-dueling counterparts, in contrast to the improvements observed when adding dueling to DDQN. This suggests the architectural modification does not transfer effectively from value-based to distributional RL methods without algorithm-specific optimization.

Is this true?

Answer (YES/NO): NO